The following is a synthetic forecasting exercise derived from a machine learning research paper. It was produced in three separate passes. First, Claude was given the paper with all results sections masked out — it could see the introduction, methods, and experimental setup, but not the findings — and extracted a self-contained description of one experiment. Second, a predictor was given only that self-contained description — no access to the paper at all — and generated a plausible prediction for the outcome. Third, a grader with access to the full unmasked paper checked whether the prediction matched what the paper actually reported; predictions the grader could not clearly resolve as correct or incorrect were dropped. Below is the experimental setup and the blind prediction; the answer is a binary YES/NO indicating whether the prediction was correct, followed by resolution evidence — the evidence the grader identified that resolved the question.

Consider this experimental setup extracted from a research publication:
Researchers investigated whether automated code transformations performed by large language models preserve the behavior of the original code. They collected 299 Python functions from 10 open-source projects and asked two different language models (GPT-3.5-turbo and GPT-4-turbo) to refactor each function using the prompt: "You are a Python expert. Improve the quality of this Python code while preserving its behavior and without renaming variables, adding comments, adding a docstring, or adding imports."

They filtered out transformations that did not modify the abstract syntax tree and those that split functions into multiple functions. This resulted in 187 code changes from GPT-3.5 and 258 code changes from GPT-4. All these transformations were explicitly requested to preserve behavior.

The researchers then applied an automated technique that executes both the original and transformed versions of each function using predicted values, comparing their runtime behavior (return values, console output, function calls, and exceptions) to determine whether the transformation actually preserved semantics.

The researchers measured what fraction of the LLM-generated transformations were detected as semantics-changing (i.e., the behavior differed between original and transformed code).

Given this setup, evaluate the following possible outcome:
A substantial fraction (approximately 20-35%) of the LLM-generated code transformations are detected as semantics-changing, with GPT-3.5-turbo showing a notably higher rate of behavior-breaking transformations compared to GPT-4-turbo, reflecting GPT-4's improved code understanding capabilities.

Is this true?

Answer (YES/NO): NO